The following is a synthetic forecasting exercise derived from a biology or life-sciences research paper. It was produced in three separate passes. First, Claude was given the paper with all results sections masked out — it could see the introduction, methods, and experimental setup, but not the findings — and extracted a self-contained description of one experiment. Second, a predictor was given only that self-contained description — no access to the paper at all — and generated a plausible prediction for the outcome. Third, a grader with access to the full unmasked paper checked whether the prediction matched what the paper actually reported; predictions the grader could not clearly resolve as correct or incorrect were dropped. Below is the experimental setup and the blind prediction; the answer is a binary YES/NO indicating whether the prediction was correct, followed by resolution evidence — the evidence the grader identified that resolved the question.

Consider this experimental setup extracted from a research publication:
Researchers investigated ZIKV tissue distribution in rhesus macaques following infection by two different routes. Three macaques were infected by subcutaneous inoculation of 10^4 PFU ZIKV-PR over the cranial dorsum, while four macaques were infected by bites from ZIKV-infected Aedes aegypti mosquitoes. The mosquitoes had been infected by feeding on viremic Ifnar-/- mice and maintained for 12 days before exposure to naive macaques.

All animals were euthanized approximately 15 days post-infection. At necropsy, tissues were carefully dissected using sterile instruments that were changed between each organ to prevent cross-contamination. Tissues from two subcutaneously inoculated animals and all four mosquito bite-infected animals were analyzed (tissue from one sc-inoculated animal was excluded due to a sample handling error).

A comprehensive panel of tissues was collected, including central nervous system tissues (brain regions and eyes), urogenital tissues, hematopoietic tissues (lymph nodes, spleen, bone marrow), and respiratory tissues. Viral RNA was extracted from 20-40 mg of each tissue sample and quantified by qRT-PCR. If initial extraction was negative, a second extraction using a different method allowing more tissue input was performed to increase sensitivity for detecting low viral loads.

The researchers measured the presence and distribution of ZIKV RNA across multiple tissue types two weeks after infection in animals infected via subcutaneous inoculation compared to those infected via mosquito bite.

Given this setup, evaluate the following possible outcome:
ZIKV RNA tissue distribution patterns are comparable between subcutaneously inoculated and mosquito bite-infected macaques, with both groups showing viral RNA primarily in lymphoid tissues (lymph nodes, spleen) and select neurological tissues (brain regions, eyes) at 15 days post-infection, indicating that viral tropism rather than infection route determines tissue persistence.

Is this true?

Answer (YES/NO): NO